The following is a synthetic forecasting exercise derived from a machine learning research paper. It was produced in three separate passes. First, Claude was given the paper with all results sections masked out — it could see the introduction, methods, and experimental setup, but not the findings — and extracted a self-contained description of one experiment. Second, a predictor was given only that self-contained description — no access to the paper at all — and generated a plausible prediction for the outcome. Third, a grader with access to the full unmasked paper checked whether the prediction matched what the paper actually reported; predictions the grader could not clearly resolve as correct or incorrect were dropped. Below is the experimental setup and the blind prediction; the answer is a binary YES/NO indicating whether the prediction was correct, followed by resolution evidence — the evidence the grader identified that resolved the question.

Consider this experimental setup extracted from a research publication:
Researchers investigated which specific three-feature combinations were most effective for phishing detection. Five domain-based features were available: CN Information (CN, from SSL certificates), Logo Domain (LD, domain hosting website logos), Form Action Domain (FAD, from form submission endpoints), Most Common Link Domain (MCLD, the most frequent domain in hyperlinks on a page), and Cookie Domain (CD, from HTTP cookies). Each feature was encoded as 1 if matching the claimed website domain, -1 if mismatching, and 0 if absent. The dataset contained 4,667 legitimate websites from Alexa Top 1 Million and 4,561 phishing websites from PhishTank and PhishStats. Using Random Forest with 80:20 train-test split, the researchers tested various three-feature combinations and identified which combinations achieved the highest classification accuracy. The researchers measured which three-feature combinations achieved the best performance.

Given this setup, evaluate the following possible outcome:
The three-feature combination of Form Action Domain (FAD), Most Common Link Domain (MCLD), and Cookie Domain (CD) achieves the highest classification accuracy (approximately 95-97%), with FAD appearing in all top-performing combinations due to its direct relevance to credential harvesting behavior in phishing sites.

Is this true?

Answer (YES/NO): NO